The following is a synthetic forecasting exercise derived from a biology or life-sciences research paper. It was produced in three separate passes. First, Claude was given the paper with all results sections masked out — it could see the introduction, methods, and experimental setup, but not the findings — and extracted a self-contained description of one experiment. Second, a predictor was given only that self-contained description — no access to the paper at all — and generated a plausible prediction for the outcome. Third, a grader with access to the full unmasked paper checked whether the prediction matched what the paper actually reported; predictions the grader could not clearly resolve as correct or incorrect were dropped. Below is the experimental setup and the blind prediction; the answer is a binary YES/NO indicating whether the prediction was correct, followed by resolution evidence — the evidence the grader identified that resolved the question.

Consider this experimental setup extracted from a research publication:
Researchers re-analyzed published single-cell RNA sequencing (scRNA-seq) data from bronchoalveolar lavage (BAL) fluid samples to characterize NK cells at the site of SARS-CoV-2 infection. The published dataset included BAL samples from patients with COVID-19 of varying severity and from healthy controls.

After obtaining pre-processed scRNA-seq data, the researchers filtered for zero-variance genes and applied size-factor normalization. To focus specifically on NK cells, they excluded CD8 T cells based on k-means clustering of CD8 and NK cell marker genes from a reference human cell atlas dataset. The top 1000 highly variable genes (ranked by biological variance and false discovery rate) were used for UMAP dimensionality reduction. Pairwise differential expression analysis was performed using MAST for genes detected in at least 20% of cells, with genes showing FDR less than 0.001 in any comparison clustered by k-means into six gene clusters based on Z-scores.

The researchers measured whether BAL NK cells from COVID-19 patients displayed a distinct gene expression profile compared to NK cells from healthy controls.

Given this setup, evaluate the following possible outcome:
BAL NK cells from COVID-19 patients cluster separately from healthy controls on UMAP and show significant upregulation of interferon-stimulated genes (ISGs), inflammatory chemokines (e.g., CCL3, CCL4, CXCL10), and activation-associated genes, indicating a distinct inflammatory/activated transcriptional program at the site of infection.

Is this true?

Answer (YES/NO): YES